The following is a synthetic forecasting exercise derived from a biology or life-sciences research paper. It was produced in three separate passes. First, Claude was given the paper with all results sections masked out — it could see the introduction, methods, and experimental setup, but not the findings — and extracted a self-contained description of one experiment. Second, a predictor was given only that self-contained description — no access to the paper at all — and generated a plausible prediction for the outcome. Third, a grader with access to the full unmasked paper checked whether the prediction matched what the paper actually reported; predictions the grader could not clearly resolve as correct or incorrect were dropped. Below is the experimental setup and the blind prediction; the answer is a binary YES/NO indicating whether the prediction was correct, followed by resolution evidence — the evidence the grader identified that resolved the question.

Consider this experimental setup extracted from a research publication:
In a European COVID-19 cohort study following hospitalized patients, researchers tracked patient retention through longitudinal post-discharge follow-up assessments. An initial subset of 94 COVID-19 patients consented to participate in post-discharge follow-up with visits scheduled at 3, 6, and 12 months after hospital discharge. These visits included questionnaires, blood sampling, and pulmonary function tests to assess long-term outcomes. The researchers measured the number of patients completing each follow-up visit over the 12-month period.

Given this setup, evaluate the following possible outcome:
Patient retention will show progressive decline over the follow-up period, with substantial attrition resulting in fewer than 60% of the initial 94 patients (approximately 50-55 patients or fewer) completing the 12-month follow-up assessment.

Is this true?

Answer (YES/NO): NO